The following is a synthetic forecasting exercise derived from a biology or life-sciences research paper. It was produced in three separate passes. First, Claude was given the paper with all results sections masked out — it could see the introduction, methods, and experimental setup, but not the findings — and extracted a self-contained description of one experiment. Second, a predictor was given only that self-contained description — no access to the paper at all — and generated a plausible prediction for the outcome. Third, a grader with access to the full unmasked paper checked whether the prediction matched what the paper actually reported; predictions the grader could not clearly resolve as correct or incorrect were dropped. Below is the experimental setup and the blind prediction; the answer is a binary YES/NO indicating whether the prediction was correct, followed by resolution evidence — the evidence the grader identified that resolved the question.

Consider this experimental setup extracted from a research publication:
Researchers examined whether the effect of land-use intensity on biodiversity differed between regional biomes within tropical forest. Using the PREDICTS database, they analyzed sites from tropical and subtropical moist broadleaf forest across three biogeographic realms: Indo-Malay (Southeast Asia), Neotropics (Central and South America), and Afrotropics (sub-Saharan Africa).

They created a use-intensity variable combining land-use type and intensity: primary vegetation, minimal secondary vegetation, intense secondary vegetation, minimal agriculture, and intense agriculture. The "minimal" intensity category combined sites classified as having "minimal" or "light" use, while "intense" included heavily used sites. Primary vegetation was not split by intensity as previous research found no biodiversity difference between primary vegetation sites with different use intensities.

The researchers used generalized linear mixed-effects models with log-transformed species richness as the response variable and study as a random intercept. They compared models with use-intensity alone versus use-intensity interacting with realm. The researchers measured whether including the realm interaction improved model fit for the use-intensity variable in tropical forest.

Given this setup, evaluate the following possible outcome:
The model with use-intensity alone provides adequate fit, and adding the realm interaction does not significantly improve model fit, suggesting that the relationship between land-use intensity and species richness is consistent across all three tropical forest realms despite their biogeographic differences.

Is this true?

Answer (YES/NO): NO